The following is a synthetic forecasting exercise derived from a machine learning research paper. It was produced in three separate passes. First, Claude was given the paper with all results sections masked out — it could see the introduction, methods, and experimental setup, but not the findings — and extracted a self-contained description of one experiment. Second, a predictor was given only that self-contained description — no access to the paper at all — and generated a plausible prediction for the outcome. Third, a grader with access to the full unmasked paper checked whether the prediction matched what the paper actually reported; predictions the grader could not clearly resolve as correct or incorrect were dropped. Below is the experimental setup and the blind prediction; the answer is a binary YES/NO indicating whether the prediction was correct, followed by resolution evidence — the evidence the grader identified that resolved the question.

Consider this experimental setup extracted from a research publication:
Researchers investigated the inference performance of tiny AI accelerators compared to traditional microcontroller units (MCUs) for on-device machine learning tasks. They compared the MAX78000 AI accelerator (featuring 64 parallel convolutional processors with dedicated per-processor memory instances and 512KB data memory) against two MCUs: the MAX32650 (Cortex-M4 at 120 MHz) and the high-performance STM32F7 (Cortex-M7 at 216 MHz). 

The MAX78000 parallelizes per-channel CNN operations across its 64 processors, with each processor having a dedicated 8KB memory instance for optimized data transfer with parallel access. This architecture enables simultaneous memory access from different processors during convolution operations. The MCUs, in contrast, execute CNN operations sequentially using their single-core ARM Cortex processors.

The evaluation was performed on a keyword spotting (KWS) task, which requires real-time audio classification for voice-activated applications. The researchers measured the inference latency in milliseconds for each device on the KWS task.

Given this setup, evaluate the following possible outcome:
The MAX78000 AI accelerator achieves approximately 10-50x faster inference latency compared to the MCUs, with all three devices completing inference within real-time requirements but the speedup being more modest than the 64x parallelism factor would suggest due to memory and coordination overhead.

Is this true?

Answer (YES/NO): NO